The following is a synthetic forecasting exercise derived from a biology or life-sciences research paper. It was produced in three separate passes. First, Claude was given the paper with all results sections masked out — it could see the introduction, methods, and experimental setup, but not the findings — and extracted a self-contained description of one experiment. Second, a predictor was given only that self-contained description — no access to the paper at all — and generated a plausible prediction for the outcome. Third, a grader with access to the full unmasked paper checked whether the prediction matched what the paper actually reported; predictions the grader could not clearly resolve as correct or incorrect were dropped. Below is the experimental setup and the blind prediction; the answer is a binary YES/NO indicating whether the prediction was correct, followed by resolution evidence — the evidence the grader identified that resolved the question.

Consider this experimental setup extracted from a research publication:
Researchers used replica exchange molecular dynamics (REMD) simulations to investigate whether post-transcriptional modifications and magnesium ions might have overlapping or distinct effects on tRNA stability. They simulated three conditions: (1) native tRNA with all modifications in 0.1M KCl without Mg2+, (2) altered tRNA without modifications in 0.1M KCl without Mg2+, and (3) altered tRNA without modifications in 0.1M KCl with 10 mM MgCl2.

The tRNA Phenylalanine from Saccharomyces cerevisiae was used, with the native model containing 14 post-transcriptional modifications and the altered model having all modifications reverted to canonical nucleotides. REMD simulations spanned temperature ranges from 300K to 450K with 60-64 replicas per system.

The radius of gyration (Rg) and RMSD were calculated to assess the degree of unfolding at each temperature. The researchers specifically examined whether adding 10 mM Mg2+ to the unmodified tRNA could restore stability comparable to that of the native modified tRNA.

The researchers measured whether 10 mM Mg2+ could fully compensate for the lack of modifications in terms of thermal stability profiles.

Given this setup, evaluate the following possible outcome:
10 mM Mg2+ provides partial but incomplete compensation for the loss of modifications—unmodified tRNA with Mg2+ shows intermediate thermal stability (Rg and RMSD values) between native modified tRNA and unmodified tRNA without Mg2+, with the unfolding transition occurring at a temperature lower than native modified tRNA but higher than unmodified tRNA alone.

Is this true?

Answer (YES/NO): NO